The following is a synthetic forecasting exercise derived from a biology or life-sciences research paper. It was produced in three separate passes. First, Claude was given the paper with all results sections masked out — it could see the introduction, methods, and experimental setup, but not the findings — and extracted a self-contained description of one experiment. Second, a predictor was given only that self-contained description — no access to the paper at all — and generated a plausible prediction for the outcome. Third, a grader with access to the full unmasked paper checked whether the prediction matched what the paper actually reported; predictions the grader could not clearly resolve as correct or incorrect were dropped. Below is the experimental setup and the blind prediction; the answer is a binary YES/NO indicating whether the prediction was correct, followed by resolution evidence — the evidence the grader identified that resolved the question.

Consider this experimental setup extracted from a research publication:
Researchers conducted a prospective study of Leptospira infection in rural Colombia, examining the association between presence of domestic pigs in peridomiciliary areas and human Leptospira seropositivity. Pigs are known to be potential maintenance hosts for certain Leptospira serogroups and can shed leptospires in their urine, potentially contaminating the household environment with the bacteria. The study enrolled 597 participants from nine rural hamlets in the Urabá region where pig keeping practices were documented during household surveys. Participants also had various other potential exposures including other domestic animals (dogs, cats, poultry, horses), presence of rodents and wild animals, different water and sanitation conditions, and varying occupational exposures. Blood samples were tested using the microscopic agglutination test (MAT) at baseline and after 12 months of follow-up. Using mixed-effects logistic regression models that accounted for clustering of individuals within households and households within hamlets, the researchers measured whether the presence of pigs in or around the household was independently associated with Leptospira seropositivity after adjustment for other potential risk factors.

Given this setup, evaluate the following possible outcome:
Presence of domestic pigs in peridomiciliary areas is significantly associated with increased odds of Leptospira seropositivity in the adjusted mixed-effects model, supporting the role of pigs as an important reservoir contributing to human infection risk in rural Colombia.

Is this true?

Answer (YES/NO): YES